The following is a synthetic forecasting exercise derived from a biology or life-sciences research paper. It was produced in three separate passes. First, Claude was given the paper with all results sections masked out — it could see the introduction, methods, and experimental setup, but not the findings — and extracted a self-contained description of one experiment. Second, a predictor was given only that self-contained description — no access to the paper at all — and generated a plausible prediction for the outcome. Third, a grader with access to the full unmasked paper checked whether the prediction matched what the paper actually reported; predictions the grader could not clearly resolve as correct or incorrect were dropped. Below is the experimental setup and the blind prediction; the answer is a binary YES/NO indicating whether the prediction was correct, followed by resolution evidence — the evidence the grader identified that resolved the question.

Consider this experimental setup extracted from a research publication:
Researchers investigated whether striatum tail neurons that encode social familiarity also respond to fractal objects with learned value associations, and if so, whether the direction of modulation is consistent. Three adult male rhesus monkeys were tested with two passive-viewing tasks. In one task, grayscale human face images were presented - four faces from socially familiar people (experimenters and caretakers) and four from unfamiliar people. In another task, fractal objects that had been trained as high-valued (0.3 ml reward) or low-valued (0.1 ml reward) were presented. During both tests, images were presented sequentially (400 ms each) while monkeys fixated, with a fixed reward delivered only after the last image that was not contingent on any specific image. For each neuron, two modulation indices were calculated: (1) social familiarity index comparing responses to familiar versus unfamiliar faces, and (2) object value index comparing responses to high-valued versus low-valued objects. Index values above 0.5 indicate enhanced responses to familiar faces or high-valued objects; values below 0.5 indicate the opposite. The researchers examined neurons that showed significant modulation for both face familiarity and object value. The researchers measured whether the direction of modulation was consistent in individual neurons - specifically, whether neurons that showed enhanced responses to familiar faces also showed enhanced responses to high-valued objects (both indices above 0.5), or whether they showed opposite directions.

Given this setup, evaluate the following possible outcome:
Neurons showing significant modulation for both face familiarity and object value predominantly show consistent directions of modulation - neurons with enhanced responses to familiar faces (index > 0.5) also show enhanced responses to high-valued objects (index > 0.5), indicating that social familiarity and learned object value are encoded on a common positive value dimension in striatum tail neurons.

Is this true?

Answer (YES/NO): YES